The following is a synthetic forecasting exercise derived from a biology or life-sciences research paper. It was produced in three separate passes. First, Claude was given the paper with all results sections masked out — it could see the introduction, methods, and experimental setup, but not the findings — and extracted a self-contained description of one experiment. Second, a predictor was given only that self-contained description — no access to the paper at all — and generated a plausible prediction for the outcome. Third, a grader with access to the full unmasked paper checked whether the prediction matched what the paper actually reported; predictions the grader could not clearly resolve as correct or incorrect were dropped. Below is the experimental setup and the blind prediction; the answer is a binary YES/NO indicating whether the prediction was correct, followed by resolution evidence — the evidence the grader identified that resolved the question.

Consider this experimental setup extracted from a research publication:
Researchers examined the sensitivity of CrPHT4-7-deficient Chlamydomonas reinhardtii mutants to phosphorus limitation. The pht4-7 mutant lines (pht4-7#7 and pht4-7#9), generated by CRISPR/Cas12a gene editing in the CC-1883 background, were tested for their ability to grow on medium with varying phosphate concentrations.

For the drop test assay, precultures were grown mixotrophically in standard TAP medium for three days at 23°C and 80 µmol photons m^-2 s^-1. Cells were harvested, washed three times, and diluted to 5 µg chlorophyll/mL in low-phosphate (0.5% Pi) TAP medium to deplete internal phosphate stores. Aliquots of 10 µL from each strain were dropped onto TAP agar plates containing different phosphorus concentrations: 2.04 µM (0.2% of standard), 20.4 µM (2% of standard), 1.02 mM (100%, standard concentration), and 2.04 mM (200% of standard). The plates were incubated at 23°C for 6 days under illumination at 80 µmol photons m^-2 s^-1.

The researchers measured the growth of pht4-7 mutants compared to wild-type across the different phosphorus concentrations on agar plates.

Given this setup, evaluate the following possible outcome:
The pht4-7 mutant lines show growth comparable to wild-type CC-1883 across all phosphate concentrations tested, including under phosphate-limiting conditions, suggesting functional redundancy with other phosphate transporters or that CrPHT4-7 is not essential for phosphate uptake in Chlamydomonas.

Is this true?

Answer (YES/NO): NO